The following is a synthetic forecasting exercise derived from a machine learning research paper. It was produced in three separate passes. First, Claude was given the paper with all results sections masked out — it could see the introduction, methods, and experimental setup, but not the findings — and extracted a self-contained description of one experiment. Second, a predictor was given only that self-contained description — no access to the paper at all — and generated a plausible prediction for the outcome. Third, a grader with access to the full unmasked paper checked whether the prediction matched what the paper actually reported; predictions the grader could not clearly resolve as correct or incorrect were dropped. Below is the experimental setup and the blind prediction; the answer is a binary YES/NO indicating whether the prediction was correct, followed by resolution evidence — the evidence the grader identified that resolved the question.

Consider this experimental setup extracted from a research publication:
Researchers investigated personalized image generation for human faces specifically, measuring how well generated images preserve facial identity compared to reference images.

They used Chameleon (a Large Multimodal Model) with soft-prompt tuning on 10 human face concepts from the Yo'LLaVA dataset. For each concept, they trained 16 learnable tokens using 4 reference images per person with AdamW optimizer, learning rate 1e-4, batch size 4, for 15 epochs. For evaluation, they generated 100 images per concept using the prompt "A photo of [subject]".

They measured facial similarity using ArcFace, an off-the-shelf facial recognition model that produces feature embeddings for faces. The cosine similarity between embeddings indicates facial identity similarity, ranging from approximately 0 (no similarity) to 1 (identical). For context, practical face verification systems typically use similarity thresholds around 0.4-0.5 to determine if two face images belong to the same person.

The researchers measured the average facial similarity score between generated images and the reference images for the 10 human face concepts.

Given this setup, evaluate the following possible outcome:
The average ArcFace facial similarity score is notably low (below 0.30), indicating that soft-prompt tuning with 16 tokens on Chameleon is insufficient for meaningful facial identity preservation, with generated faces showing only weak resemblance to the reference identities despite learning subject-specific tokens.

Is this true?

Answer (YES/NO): YES